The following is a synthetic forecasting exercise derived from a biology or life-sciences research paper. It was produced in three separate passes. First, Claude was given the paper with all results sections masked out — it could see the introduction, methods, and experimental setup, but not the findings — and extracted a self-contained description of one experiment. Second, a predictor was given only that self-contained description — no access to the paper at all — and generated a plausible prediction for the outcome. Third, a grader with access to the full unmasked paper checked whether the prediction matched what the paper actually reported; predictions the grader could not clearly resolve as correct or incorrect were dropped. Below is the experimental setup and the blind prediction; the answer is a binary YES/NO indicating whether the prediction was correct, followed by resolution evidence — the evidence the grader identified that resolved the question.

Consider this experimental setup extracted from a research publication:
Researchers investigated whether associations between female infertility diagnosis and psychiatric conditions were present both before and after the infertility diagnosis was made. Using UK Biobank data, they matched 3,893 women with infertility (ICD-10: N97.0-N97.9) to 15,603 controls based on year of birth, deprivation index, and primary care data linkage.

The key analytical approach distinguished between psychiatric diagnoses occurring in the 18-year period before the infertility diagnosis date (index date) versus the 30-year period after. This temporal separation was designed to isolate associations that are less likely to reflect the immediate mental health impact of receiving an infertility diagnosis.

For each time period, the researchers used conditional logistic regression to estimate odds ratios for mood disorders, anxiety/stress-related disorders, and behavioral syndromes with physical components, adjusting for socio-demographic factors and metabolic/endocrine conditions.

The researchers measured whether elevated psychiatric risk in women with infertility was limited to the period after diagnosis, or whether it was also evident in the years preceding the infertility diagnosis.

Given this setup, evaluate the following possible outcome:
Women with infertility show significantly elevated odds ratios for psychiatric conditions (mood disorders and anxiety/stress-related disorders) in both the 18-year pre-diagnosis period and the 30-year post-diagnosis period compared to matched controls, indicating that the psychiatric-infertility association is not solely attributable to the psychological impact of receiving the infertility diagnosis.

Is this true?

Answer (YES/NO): NO